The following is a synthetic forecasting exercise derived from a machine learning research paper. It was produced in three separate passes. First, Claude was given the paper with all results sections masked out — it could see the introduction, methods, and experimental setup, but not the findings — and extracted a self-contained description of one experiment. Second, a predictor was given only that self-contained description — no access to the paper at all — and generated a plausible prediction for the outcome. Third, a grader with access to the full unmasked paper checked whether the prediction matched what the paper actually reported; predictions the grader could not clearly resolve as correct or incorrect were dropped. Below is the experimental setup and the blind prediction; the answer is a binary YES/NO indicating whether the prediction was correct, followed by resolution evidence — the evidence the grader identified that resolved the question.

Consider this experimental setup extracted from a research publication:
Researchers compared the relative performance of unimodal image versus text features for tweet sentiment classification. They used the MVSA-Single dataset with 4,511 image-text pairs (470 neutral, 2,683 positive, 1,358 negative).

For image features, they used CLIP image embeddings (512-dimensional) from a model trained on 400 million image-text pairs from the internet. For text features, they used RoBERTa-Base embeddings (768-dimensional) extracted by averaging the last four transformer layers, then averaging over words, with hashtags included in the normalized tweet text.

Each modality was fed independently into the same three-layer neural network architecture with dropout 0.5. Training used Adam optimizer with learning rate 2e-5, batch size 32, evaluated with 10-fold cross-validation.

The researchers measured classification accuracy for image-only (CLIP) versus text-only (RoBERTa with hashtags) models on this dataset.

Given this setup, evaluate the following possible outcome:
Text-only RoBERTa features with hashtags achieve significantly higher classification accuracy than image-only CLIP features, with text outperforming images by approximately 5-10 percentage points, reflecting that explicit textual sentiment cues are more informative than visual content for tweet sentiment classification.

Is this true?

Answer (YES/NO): NO